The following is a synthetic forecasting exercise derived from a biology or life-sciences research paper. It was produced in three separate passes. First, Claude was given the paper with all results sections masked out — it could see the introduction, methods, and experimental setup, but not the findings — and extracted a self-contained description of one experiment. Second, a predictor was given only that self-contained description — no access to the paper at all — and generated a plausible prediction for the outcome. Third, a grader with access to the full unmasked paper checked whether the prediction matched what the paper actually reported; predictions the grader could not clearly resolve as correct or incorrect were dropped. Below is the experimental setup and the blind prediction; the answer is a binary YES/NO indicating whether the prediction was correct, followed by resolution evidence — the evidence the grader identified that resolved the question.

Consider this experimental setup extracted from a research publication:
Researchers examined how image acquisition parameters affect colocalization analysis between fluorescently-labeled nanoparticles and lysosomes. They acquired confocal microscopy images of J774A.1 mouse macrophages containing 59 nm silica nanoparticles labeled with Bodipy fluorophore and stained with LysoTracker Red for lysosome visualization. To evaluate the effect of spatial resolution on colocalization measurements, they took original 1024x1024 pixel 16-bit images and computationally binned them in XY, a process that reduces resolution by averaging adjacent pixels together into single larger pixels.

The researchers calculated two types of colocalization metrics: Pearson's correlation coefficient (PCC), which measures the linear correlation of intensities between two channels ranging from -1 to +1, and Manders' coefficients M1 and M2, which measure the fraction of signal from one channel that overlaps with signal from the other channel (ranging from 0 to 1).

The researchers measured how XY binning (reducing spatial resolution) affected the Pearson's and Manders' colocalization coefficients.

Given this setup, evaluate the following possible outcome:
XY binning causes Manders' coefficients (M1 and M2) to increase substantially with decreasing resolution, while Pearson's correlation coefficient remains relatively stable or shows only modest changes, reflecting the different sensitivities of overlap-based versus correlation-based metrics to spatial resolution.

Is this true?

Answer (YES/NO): NO